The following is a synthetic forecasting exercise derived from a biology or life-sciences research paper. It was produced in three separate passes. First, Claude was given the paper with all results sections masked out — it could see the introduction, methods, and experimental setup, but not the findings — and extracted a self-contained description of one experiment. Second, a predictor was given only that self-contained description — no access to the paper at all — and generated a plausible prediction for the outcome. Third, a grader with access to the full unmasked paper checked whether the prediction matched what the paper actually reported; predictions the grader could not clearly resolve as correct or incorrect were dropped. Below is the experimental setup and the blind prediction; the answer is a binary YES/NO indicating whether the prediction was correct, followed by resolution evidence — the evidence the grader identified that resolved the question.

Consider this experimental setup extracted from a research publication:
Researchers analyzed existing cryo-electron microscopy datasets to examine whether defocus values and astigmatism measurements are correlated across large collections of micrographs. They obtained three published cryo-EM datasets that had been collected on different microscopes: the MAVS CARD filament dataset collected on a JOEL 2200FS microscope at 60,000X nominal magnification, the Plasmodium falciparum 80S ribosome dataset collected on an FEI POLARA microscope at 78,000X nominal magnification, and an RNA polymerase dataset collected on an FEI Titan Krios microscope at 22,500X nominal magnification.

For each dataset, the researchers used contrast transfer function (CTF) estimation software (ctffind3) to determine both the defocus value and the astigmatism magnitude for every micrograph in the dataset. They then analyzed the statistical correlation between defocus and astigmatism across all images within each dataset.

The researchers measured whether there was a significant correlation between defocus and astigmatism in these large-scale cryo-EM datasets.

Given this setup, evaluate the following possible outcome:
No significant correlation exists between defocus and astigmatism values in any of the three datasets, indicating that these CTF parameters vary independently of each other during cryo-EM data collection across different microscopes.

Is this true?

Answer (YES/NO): NO